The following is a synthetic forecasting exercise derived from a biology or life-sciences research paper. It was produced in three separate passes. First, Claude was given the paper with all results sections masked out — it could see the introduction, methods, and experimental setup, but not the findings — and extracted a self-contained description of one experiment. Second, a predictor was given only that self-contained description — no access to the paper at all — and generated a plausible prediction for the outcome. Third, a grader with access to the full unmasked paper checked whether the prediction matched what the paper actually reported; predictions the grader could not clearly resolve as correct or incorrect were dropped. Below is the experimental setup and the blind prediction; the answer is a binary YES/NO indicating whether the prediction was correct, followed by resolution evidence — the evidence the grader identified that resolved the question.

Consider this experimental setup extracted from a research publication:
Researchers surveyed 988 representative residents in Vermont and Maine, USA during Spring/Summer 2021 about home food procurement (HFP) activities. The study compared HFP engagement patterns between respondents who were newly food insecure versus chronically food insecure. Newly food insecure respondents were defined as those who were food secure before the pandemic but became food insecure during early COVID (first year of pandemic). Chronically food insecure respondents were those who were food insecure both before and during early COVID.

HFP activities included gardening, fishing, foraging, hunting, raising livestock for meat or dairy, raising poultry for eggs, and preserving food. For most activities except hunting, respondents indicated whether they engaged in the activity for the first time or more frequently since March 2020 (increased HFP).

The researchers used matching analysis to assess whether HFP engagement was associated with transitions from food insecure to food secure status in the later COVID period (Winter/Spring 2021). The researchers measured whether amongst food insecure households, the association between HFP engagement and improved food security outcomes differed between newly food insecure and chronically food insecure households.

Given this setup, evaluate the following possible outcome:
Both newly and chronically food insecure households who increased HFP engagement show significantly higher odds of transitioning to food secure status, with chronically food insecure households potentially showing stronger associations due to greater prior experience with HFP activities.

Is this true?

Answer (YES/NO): NO